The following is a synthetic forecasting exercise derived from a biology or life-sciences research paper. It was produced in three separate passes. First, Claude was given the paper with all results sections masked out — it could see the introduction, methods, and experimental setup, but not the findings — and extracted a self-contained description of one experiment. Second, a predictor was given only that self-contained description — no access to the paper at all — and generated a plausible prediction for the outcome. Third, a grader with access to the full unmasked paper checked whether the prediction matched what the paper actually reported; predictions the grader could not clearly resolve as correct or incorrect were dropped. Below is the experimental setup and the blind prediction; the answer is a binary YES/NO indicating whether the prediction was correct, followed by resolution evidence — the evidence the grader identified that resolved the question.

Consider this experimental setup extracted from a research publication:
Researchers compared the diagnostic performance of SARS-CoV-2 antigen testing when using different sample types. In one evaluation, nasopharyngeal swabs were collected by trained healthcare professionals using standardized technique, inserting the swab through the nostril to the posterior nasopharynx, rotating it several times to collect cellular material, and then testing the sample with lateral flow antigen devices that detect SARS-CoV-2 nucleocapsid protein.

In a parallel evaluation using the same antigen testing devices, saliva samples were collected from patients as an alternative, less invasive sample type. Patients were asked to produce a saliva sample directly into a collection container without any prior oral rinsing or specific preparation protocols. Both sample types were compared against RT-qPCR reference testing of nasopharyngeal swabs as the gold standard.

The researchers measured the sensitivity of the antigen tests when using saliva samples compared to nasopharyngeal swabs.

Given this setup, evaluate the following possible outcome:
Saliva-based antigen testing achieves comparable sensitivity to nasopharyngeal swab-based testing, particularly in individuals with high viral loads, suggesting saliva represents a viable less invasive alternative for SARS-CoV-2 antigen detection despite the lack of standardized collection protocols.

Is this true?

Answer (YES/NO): NO